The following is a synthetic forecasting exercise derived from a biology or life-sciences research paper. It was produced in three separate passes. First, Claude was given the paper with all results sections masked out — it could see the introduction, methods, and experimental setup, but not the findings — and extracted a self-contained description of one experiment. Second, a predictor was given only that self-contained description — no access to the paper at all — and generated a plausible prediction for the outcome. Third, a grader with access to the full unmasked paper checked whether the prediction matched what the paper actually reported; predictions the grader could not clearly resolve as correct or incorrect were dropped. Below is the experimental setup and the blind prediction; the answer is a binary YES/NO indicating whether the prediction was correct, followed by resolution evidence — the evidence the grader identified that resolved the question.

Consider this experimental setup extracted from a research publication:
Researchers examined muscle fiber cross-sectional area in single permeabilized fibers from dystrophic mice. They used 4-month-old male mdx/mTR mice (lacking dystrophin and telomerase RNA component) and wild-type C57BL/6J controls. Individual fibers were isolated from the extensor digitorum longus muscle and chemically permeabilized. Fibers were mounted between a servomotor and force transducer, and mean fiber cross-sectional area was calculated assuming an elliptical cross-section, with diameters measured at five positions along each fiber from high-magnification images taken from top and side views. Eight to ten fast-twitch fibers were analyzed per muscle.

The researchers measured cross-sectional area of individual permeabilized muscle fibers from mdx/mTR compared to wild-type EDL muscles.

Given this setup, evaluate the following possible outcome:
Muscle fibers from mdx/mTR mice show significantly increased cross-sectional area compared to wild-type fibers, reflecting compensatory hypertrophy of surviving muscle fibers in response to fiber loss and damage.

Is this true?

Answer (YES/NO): NO